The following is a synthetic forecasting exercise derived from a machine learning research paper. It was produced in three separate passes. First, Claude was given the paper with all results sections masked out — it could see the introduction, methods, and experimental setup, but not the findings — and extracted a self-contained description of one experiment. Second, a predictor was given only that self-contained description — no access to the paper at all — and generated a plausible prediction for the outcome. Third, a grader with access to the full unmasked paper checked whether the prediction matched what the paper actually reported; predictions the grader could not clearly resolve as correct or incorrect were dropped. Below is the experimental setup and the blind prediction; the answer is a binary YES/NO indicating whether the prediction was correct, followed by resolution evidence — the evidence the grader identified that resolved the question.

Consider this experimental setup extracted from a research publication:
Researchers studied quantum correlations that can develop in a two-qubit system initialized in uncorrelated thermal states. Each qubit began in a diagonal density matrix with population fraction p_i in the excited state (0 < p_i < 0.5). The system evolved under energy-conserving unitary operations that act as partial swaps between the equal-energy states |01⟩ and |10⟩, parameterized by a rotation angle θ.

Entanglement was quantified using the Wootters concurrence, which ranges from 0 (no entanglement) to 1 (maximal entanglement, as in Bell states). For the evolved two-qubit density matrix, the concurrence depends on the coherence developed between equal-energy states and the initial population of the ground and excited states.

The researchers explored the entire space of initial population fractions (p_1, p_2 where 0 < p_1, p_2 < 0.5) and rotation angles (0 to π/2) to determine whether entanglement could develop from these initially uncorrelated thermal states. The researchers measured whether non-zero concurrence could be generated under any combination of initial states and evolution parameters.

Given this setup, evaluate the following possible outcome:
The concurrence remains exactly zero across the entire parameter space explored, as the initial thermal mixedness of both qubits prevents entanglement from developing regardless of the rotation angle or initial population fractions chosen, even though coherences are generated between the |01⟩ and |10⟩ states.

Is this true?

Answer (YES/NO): NO